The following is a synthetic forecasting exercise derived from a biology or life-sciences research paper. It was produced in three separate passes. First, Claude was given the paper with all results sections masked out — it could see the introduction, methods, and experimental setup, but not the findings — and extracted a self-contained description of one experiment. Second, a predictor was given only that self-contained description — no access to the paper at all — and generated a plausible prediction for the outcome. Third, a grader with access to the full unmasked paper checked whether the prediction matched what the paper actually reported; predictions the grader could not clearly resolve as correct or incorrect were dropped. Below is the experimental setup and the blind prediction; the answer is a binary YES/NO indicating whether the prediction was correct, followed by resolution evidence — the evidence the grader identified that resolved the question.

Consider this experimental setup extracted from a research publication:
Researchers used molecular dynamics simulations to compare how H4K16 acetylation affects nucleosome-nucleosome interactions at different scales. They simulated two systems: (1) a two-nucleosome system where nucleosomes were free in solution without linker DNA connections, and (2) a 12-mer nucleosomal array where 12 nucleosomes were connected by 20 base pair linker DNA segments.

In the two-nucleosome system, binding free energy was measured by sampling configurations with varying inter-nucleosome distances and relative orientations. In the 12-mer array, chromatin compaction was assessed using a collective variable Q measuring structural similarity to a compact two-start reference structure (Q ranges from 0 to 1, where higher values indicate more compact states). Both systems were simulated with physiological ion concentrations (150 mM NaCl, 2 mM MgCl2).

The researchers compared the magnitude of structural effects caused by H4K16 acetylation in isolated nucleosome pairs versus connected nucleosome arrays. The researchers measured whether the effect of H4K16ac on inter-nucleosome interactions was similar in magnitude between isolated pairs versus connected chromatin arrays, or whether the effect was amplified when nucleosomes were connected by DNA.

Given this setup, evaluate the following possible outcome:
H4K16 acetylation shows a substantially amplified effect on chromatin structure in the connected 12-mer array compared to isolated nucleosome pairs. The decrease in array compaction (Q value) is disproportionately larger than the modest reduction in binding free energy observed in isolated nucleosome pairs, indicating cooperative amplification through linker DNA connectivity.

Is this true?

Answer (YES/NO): YES